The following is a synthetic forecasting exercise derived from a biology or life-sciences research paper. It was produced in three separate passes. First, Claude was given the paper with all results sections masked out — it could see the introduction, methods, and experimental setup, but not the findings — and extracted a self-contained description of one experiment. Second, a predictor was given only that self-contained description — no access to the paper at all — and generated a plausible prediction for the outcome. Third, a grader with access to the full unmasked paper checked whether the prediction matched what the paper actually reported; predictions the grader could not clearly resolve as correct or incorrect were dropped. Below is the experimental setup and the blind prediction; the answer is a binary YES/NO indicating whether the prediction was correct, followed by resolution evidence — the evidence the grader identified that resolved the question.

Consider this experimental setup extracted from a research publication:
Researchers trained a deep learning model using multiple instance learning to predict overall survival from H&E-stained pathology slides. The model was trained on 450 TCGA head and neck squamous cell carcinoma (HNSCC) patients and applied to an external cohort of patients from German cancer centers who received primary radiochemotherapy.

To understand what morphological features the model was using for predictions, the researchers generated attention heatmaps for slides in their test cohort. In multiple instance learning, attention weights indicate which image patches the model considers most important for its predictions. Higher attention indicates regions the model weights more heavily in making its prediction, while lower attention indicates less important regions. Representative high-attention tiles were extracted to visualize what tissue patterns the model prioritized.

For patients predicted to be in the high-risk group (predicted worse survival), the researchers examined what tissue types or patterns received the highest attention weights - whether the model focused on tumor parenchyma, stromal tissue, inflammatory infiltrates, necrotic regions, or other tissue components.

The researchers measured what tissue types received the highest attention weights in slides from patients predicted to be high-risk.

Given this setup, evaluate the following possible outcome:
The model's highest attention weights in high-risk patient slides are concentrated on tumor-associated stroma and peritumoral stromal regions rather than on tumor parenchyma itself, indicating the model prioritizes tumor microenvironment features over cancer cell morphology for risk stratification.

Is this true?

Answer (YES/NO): NO